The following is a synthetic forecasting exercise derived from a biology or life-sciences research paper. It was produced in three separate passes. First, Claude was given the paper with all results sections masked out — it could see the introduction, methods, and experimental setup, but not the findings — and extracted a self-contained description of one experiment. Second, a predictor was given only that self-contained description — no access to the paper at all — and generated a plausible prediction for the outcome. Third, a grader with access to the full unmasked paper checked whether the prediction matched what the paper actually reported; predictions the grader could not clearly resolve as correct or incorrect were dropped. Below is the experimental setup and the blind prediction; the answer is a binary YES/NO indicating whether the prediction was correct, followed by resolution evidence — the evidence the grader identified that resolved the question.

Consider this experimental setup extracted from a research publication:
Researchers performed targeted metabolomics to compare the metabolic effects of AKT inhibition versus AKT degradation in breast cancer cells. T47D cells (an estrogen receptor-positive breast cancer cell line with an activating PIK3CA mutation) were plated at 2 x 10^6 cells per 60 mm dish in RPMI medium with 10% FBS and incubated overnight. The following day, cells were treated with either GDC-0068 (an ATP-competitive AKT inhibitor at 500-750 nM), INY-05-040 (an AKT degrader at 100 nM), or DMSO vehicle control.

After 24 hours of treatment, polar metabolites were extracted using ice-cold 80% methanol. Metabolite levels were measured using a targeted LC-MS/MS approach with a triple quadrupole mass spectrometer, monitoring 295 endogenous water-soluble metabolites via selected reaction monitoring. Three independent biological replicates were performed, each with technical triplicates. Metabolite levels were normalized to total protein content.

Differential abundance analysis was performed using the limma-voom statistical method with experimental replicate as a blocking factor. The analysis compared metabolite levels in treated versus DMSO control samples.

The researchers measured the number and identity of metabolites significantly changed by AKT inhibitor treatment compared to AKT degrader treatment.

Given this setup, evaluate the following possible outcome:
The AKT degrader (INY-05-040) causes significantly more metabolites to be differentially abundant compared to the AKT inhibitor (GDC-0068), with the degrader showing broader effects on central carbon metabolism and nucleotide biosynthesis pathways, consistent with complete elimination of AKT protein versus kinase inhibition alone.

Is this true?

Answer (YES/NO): NO